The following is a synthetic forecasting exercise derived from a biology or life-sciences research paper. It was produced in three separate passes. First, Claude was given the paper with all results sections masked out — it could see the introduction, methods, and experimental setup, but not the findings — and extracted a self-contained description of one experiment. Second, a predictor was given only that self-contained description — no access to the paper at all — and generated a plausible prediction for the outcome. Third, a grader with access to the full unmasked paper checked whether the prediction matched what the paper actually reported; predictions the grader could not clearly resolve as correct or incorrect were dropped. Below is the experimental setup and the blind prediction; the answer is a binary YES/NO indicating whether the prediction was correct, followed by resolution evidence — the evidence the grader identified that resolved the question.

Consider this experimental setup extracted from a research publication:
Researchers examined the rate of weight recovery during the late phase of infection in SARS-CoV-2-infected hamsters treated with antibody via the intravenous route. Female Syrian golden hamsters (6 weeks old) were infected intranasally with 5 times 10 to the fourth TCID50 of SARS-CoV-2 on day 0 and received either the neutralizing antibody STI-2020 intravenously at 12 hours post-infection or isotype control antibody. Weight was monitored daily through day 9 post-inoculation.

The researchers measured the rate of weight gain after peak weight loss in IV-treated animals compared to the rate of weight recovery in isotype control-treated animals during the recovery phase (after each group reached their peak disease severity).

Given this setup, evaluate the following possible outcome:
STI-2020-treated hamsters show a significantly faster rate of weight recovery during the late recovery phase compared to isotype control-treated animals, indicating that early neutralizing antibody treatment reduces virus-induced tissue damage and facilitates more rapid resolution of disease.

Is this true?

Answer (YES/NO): NO